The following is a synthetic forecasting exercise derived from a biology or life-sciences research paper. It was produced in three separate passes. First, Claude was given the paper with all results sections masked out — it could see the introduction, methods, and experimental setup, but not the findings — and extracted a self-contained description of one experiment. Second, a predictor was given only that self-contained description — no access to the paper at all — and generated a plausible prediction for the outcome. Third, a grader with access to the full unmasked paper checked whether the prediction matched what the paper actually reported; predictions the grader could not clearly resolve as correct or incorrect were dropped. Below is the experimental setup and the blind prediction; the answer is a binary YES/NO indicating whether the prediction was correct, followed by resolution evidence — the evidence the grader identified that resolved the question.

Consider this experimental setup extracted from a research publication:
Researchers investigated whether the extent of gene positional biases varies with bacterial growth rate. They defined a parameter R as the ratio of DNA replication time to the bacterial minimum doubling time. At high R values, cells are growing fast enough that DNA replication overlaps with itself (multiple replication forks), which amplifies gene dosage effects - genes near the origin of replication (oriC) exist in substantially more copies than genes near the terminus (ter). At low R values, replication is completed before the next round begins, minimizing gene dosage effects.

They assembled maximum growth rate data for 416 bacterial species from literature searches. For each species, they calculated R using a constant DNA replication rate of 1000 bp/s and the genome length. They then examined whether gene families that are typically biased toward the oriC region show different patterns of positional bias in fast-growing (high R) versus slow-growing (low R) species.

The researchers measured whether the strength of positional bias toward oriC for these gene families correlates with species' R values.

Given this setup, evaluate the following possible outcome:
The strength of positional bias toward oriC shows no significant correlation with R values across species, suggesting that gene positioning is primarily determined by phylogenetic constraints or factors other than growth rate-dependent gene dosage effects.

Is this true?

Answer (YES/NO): NO